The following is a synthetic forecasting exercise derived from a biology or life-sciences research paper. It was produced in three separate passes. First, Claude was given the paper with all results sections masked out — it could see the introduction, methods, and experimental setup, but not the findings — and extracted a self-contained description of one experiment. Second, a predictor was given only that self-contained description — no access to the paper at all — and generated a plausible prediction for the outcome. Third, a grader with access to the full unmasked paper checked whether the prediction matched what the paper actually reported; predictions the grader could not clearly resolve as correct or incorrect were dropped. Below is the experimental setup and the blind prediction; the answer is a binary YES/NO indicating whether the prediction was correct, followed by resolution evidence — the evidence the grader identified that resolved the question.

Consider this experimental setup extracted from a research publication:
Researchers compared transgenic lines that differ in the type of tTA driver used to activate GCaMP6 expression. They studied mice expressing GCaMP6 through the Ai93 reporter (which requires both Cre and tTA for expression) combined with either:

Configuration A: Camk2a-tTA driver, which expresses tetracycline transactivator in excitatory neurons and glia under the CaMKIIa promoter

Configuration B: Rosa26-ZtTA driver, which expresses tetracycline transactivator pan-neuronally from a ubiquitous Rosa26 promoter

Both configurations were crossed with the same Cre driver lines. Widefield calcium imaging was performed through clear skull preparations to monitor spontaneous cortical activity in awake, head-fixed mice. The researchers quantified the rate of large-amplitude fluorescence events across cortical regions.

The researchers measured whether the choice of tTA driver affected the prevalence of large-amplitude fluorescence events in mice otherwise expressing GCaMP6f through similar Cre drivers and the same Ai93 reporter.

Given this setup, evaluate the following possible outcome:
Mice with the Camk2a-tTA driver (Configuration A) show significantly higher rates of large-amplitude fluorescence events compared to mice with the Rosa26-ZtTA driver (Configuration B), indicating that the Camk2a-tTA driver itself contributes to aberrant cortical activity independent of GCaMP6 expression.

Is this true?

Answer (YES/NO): NO